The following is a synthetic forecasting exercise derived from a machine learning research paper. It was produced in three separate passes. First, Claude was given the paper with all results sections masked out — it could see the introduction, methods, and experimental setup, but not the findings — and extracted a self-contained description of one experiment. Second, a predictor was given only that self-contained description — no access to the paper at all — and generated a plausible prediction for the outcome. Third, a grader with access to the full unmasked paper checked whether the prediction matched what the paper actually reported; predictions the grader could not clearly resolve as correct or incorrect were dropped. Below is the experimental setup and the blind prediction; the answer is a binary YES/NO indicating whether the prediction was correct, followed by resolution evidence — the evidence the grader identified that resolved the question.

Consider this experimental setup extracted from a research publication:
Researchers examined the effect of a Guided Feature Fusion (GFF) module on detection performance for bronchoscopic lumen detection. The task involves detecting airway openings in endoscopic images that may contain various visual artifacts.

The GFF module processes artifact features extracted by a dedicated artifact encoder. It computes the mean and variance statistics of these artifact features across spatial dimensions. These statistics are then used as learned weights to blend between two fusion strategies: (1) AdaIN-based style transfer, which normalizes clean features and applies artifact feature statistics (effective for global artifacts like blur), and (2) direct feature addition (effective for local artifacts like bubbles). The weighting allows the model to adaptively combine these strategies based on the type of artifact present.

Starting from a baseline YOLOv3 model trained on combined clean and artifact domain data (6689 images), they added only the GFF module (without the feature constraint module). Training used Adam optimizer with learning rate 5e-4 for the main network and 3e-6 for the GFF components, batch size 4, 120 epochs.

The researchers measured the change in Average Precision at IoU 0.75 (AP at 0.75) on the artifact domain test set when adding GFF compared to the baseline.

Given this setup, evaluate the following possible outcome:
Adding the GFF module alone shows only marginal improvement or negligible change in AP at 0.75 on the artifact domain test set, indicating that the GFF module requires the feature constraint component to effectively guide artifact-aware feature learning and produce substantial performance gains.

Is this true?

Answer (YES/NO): NO